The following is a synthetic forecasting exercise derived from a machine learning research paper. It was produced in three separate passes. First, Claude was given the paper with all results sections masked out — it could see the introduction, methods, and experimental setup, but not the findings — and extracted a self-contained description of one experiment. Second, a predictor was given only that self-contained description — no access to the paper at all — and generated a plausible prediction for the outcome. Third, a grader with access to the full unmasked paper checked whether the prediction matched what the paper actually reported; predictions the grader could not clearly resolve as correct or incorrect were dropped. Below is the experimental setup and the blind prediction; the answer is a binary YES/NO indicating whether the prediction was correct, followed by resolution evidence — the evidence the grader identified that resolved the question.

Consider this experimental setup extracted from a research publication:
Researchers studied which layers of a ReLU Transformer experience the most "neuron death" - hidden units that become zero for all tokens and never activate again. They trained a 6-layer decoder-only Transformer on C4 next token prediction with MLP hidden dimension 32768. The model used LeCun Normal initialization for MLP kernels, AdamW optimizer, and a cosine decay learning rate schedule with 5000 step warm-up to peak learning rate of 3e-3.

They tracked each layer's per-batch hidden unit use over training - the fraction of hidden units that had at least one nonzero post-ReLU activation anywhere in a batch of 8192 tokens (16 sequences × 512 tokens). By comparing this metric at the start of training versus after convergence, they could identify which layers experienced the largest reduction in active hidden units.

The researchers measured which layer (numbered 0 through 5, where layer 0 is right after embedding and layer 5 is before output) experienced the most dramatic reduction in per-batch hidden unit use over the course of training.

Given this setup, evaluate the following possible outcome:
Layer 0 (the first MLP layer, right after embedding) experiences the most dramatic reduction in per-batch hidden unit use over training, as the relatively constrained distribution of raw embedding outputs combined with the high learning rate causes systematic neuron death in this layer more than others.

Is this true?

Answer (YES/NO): YES